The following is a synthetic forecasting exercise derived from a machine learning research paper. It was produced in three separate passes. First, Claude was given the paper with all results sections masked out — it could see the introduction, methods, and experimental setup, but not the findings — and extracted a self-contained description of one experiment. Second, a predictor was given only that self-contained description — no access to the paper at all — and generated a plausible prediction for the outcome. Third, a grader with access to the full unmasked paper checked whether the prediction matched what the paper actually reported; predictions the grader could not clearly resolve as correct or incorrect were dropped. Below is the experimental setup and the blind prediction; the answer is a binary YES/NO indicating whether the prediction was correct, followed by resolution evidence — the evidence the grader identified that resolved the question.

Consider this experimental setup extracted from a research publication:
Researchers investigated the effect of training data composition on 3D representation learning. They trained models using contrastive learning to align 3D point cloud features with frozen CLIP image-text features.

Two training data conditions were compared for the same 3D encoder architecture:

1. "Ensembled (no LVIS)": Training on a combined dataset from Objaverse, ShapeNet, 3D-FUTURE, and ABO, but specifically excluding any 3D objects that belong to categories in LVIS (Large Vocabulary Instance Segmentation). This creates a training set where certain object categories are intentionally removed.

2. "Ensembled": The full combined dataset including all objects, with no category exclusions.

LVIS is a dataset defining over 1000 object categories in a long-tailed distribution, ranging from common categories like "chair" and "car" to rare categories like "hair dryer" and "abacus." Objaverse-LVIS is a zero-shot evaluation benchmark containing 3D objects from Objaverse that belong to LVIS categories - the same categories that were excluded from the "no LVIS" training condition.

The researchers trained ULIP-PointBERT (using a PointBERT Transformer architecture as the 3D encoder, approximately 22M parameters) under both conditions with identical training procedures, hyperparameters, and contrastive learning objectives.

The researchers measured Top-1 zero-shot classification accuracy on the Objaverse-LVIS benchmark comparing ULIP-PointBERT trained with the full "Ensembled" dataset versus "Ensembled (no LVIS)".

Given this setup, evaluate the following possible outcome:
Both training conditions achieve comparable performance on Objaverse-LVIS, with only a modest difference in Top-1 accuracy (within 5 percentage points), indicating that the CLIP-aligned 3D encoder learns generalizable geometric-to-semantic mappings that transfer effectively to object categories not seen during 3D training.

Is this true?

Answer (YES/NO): NO